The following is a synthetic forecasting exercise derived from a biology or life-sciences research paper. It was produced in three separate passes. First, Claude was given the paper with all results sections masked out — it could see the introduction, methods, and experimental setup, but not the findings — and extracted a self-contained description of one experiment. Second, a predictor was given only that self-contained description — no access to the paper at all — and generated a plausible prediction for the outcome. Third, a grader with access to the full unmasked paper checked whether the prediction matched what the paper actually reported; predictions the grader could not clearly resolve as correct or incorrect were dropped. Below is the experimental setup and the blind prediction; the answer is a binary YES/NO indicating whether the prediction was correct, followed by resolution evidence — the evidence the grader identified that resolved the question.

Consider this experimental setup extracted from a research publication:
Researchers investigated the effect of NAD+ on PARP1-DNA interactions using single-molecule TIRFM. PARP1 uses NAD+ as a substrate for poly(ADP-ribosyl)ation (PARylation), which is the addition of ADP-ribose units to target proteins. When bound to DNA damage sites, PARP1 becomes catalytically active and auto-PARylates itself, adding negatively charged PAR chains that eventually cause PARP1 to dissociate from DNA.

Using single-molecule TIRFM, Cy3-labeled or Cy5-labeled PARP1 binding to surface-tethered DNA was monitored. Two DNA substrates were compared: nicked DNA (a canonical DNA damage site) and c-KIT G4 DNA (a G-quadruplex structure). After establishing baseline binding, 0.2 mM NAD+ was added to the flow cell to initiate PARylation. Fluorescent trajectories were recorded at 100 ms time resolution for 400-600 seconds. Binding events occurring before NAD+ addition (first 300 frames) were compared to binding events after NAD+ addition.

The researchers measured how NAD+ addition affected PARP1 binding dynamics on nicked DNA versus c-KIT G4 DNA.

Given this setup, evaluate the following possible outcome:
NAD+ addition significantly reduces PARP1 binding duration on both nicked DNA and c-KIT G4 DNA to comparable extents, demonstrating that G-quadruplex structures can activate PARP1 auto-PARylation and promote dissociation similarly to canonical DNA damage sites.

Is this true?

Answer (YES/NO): YES